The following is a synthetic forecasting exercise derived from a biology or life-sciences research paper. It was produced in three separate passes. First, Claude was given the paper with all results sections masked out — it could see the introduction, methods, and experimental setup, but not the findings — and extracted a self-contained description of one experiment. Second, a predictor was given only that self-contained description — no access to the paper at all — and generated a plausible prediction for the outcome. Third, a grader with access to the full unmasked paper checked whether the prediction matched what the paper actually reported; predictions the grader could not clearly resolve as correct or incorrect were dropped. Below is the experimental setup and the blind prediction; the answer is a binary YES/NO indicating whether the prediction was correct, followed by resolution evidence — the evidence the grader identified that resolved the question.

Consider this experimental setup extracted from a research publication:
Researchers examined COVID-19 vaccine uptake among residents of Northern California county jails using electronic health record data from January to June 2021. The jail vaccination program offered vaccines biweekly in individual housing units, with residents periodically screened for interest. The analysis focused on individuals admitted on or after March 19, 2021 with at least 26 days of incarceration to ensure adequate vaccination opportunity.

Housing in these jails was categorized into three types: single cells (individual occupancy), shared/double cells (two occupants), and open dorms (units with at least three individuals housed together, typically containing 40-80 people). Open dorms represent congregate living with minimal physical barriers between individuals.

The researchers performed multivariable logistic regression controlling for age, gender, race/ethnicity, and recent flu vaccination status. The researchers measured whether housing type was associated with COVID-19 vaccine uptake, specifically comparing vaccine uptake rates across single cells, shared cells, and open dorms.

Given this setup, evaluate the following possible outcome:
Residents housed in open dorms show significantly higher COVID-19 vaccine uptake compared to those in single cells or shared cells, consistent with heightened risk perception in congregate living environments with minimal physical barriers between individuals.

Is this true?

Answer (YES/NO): NO